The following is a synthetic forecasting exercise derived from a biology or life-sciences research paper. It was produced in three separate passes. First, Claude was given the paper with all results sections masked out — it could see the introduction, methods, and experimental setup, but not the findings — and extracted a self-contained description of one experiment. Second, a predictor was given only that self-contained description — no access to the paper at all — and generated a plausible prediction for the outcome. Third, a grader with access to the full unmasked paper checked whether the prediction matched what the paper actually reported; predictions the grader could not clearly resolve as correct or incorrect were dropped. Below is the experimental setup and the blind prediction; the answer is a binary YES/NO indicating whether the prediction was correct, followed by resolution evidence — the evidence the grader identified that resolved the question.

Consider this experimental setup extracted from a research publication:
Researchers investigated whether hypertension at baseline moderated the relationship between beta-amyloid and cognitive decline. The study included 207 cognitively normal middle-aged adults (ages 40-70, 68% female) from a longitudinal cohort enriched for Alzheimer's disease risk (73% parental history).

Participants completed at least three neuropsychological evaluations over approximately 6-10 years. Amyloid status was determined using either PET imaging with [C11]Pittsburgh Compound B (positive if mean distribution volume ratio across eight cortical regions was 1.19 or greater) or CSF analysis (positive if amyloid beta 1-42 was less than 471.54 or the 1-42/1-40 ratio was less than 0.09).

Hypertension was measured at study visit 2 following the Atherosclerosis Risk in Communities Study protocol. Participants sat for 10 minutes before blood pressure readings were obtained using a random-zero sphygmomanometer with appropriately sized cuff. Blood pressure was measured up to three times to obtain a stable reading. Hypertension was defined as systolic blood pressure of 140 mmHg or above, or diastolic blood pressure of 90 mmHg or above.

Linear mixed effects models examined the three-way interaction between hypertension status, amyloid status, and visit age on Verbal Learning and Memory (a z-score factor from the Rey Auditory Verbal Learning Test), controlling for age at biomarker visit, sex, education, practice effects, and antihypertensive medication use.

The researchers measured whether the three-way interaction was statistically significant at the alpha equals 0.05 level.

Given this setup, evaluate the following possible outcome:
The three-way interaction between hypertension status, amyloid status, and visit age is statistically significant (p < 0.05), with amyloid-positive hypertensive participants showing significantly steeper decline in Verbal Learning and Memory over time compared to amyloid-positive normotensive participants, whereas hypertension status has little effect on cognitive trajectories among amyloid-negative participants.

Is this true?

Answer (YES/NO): NO